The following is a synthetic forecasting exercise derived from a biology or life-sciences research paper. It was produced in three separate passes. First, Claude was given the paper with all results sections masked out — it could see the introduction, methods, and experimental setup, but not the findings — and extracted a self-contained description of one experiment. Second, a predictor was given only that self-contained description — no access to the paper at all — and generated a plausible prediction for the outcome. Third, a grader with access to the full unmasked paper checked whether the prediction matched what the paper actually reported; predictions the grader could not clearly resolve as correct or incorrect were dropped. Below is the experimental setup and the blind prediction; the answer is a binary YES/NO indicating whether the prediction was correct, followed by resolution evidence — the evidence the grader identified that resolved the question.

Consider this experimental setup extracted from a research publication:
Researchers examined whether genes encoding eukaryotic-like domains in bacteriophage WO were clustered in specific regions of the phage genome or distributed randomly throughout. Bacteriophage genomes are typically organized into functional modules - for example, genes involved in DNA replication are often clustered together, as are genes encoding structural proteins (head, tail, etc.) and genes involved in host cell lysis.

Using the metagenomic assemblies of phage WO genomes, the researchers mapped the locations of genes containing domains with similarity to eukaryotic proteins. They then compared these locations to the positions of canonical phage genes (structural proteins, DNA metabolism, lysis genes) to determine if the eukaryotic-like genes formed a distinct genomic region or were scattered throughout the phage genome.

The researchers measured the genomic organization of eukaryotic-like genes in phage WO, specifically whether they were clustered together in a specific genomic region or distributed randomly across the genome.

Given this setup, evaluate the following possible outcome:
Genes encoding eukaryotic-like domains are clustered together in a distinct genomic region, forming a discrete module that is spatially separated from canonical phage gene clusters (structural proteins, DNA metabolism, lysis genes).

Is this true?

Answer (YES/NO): YES